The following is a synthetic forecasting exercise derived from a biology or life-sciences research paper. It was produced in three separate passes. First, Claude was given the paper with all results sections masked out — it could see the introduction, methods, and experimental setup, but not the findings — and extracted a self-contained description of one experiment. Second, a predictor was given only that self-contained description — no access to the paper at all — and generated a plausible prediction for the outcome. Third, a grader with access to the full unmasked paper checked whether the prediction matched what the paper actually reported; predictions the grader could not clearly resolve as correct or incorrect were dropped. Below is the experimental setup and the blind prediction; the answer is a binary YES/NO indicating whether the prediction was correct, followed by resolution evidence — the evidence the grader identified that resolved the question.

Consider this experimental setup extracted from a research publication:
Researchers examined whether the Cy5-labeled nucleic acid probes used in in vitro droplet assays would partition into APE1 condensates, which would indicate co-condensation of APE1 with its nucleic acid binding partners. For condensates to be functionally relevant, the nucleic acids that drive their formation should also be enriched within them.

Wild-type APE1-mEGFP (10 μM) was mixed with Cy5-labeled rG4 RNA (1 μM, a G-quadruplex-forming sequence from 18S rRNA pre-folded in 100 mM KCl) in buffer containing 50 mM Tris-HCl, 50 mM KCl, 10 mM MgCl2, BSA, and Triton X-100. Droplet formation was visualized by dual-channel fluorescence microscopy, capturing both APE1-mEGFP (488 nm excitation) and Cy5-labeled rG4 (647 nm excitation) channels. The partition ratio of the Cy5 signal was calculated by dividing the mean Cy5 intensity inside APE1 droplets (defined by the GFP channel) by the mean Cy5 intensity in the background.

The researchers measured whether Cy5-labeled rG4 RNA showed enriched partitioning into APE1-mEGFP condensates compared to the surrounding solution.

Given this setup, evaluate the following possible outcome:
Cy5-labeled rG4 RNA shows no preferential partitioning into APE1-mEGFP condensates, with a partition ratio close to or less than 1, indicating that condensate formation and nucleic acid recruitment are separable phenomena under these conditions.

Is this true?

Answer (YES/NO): NO